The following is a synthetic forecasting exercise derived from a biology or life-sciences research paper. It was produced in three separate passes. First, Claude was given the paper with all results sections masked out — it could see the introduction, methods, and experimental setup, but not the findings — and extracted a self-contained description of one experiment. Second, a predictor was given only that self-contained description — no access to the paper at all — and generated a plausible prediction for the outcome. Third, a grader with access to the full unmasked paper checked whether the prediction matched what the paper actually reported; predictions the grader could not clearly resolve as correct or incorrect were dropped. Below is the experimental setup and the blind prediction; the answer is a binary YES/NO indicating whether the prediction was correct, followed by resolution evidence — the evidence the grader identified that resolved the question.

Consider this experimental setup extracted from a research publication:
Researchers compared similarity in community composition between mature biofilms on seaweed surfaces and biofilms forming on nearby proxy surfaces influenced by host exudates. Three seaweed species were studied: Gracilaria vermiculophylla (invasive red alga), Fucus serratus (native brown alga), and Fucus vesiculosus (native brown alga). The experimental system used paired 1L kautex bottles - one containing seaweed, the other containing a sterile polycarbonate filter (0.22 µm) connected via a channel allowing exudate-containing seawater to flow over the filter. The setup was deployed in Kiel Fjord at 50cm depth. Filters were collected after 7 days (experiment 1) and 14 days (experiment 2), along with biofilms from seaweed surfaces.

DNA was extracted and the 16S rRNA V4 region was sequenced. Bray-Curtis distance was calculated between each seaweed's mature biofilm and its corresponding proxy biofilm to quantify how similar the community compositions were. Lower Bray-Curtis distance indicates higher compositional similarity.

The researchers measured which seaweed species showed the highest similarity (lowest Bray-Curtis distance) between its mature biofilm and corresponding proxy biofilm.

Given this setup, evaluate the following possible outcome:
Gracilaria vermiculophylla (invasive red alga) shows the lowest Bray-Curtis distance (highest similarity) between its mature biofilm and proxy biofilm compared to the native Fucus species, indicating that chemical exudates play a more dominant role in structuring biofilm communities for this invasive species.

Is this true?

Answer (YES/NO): YES